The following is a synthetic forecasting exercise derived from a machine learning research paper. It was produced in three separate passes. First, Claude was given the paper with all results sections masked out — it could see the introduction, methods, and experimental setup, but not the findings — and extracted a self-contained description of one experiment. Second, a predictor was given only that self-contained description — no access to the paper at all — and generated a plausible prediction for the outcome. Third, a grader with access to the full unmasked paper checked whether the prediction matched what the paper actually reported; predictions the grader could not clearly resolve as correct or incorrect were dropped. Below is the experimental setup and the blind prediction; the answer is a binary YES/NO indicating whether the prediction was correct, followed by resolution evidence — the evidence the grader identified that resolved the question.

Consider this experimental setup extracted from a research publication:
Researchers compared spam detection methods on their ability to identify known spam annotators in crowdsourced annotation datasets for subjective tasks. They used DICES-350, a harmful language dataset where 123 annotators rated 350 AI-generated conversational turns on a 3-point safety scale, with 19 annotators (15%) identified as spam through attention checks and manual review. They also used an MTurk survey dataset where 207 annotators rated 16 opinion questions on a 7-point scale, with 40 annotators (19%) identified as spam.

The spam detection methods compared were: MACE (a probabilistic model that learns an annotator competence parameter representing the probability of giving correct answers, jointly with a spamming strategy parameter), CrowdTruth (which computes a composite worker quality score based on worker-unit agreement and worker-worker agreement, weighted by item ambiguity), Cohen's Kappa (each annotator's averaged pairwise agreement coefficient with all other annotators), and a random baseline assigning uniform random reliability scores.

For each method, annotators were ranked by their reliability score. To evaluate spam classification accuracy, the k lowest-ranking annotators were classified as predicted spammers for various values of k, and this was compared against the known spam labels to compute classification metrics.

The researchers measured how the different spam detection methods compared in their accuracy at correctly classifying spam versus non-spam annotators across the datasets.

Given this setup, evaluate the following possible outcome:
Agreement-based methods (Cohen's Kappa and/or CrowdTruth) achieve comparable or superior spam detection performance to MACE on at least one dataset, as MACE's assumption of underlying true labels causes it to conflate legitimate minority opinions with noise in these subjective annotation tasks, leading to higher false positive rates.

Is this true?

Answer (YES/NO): NO